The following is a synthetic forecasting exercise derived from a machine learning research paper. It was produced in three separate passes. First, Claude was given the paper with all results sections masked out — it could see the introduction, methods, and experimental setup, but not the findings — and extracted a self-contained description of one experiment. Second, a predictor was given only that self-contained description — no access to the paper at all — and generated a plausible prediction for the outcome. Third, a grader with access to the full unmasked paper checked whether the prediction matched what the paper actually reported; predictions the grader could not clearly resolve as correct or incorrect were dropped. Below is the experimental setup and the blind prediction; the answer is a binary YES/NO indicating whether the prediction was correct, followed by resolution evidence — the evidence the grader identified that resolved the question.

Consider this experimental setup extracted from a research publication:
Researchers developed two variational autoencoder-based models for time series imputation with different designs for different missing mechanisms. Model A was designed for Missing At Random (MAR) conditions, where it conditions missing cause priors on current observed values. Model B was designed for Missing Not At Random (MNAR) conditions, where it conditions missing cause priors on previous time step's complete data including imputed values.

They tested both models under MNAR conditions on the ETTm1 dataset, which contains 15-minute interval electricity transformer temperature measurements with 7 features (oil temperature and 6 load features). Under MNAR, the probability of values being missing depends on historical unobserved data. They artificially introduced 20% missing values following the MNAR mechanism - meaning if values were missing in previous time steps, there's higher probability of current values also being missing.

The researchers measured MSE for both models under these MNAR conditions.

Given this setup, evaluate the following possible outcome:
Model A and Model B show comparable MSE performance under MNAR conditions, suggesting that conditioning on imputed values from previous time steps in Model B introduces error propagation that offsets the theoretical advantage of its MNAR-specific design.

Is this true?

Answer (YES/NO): NO